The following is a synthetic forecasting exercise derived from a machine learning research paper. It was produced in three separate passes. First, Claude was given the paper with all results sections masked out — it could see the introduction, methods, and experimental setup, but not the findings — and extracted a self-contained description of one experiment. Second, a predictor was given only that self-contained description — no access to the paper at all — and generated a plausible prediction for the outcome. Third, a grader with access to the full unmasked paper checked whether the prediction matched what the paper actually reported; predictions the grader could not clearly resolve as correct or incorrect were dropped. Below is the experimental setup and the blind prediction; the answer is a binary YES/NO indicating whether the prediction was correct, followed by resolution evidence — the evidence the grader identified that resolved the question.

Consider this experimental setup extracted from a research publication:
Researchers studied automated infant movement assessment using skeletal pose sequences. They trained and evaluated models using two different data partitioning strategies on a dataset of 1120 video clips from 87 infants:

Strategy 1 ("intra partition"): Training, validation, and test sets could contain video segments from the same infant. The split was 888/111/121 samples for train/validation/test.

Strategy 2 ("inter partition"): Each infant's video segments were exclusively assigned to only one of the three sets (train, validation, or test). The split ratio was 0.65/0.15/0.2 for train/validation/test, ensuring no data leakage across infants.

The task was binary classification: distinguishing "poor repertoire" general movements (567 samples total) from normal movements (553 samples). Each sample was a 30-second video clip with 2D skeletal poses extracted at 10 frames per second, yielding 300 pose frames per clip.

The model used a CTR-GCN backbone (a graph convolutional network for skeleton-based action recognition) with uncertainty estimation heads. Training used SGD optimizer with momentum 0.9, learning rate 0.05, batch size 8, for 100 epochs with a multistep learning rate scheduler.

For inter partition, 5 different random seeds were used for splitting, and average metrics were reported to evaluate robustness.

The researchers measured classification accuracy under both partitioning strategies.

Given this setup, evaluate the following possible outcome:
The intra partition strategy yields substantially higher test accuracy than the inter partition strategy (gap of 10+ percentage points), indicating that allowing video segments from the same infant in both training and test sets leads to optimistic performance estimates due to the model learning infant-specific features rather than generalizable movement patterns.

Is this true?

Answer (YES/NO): YES